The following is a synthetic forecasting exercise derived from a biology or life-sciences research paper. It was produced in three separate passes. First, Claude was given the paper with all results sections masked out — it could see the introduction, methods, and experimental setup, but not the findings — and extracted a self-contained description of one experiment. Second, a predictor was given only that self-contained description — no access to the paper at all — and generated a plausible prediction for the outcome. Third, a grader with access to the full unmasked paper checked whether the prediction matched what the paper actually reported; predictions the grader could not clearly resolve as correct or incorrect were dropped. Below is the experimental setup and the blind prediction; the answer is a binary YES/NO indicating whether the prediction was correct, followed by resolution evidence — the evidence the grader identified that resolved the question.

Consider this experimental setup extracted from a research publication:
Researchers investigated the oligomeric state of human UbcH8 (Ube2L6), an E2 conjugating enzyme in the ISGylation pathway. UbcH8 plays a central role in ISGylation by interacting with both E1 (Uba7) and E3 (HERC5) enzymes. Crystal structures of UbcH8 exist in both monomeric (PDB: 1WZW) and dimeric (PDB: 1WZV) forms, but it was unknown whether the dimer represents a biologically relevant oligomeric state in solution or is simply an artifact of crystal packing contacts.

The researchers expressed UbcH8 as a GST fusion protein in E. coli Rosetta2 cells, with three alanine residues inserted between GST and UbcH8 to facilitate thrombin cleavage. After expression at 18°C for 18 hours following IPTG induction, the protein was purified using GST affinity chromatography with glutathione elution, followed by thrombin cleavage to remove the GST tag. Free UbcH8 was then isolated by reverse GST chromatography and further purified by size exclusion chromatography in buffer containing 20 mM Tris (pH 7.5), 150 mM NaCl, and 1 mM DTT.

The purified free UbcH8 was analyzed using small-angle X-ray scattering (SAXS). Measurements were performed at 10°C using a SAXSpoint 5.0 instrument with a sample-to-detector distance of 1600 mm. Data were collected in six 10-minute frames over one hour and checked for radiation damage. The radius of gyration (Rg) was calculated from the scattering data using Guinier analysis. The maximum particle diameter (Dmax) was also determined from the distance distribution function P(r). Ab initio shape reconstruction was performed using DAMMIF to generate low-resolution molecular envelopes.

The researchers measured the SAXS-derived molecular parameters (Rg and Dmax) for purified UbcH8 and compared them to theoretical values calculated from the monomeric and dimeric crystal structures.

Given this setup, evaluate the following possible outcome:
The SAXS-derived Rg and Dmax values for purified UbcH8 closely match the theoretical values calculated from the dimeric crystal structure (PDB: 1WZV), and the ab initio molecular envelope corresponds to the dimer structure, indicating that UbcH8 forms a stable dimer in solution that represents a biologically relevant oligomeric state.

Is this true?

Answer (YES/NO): YES